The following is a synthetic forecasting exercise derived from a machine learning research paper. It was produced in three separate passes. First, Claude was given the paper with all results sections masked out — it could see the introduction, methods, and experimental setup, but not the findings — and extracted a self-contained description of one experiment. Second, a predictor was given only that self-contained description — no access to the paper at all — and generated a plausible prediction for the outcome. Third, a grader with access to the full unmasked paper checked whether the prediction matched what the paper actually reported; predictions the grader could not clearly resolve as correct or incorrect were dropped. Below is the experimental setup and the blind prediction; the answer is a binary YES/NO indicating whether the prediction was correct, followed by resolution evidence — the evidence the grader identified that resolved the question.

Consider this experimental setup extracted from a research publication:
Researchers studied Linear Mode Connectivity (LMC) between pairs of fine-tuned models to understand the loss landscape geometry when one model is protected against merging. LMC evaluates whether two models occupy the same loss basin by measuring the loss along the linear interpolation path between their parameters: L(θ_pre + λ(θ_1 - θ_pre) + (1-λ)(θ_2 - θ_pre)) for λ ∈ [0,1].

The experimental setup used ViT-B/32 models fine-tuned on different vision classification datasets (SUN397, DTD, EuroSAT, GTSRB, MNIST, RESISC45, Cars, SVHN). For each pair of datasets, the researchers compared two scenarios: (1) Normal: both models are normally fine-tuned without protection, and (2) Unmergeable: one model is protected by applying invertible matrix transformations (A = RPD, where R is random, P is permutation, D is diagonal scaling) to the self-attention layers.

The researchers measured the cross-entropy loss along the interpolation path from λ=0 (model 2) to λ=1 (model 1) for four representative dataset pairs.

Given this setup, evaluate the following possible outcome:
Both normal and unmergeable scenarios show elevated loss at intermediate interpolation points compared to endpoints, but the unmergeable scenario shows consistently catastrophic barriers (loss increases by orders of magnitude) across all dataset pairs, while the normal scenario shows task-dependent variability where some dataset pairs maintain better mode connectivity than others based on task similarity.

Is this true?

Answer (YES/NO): NO